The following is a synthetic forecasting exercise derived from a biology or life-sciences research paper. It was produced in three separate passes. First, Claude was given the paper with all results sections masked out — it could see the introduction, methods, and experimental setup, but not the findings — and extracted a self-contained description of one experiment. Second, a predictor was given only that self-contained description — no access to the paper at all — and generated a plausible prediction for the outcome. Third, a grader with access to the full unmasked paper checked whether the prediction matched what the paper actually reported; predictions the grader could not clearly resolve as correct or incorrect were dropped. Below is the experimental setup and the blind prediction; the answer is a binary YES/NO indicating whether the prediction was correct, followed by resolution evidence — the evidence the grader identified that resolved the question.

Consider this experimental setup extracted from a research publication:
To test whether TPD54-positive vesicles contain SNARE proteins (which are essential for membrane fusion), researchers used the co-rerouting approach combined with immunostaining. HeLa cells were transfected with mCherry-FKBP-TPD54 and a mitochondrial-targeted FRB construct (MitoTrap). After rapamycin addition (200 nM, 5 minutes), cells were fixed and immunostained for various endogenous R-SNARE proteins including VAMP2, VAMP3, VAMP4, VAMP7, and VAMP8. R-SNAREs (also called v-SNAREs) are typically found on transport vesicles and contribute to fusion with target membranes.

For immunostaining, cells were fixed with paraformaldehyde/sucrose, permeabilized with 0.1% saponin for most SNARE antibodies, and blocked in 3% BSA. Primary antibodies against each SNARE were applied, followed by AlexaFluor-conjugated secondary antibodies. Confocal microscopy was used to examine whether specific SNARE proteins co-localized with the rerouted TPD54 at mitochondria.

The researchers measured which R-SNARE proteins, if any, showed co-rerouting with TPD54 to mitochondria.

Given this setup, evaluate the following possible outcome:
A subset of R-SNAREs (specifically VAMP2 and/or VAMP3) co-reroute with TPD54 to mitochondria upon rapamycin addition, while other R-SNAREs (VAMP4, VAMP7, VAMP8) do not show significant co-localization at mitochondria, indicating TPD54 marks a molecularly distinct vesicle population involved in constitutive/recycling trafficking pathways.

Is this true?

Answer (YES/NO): NO